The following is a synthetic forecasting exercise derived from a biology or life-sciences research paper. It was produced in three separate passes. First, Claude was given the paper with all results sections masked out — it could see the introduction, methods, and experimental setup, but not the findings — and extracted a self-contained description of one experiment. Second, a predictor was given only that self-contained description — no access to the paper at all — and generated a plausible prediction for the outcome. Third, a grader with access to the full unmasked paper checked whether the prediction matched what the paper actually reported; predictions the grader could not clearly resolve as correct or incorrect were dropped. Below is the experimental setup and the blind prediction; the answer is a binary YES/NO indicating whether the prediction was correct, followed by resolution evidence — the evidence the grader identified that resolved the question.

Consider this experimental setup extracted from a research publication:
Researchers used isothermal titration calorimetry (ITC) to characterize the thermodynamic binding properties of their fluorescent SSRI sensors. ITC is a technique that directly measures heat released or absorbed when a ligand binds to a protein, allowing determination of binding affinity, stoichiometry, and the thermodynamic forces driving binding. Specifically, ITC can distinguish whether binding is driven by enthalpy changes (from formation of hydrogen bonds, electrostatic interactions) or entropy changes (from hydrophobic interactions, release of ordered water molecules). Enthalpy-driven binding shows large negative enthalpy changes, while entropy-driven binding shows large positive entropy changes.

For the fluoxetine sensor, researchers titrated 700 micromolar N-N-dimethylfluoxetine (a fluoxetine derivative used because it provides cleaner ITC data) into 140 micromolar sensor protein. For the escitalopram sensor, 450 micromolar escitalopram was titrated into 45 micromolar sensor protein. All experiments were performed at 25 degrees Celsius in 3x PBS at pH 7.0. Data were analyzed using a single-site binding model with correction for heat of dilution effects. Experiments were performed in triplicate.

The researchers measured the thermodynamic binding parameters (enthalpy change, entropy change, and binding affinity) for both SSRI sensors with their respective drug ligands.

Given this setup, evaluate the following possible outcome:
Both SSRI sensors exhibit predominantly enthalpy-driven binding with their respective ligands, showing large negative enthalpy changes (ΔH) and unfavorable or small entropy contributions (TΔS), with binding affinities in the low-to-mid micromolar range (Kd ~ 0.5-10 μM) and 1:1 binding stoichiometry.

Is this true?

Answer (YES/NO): NO